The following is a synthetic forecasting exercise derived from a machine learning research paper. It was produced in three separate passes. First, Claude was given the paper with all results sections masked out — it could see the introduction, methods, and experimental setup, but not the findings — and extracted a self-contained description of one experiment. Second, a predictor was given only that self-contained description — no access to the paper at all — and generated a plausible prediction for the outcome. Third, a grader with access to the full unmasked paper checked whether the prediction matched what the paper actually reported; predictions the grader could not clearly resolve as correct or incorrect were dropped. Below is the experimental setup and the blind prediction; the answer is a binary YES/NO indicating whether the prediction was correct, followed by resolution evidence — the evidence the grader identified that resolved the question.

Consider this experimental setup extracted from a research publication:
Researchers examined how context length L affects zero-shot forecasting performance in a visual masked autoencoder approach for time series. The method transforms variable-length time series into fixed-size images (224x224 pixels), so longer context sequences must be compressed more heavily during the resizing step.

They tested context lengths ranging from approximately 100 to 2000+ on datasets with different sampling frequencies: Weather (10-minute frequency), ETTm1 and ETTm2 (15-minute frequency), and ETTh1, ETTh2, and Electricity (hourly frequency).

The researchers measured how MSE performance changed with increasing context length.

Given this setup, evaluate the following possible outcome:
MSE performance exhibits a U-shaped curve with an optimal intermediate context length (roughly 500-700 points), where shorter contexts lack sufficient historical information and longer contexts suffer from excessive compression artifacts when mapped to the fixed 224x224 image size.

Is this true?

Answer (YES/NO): NO